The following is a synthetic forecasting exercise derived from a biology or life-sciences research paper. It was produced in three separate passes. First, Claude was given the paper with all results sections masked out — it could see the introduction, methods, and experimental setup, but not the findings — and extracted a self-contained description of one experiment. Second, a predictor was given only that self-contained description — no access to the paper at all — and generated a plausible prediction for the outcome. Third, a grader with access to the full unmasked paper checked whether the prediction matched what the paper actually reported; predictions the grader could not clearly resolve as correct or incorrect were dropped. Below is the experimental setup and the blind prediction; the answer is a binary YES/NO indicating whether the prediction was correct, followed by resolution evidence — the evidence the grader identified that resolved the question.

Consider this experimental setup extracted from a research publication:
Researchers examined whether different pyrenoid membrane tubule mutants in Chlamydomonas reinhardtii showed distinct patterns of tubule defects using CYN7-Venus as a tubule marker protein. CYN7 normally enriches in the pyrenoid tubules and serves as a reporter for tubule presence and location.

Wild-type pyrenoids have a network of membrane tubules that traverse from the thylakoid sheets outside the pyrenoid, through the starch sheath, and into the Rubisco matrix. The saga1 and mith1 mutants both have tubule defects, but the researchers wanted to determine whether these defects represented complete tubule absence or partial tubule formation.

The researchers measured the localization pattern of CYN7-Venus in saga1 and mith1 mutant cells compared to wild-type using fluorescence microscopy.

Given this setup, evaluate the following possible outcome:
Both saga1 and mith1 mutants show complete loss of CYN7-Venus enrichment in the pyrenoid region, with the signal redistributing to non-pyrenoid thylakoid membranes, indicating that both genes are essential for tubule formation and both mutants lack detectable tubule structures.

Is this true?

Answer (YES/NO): NO